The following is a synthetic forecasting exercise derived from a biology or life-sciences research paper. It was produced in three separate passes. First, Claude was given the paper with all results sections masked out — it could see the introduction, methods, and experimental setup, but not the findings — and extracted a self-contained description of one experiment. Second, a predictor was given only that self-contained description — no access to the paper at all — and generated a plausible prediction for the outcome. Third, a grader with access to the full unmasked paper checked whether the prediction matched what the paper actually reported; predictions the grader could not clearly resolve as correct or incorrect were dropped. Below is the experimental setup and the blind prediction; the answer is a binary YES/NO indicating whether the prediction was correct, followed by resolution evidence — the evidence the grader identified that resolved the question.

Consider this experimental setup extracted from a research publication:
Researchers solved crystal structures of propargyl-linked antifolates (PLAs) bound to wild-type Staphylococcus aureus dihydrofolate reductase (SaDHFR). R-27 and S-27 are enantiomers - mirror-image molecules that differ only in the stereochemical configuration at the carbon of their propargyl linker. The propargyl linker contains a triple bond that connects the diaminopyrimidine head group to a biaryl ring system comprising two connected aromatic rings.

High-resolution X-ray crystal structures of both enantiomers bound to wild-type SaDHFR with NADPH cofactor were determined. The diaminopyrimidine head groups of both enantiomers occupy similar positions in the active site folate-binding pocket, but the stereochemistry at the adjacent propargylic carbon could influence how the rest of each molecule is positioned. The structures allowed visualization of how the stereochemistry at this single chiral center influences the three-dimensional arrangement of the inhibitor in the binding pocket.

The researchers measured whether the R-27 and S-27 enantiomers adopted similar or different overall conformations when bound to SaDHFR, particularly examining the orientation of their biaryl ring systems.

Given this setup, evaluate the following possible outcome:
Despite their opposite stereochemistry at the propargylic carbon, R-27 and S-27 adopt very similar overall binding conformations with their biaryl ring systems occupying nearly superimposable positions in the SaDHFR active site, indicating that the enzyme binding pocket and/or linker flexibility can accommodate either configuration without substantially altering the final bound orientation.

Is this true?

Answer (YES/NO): NO